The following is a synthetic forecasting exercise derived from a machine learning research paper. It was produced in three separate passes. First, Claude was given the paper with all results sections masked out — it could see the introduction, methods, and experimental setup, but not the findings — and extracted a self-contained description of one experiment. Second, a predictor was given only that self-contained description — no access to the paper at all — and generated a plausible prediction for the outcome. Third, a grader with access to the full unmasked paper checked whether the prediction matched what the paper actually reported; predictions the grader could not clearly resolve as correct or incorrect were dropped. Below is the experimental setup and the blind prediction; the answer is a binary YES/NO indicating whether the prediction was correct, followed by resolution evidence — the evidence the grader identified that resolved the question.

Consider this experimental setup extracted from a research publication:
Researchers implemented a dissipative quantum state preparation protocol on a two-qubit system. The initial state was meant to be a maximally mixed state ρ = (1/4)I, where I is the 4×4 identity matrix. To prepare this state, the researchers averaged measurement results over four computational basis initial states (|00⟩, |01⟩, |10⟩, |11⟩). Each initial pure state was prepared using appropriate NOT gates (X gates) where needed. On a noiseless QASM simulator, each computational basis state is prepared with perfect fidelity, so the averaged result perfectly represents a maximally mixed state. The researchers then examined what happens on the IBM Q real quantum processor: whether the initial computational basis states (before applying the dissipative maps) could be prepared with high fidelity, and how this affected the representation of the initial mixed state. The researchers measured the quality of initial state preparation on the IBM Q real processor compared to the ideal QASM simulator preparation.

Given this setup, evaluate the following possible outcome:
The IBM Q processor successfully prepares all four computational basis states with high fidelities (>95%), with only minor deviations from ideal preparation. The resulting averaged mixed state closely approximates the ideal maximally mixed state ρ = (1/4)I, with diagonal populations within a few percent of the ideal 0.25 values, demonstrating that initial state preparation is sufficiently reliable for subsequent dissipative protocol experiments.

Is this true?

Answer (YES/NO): NO